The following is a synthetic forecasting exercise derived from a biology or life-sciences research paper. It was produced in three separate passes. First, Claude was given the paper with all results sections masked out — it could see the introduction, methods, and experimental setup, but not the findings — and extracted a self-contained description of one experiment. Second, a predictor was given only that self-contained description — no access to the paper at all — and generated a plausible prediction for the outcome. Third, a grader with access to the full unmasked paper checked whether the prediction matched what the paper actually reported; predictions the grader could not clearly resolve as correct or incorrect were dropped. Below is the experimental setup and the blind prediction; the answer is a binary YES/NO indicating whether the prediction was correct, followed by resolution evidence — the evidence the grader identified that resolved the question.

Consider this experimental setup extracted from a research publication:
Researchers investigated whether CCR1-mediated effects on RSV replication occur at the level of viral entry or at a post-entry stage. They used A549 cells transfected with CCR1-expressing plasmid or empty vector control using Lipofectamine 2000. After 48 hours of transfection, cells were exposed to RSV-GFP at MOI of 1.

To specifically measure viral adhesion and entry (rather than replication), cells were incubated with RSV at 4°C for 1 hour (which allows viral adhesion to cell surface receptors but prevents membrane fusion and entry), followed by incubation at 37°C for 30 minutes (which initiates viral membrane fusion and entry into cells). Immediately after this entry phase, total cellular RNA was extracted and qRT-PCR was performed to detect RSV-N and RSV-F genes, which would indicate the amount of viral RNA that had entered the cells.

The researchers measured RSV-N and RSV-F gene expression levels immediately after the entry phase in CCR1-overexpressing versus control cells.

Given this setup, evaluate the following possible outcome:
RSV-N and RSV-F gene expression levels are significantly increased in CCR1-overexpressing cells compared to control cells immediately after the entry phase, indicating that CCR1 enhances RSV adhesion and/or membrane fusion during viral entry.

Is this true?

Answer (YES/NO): NO